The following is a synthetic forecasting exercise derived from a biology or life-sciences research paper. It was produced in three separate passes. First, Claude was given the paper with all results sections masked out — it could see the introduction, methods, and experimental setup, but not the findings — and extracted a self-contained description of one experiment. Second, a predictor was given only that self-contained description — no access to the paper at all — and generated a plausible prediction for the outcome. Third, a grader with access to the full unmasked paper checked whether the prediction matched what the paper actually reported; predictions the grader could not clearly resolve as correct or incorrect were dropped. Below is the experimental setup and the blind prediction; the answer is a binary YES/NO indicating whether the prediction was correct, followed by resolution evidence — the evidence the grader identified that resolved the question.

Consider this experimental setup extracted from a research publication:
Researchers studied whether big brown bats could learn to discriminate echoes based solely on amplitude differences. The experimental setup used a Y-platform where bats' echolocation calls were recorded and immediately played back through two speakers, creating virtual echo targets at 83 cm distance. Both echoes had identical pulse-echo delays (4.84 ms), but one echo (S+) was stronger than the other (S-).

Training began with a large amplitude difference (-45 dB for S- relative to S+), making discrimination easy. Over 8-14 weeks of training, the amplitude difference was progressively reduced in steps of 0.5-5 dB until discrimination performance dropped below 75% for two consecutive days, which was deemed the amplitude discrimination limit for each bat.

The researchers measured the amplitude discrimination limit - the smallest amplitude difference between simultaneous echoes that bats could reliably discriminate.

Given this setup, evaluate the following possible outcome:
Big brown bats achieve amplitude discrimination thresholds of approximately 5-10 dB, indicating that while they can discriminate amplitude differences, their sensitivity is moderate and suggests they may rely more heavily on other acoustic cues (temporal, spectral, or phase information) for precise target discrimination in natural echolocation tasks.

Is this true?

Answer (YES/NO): NO